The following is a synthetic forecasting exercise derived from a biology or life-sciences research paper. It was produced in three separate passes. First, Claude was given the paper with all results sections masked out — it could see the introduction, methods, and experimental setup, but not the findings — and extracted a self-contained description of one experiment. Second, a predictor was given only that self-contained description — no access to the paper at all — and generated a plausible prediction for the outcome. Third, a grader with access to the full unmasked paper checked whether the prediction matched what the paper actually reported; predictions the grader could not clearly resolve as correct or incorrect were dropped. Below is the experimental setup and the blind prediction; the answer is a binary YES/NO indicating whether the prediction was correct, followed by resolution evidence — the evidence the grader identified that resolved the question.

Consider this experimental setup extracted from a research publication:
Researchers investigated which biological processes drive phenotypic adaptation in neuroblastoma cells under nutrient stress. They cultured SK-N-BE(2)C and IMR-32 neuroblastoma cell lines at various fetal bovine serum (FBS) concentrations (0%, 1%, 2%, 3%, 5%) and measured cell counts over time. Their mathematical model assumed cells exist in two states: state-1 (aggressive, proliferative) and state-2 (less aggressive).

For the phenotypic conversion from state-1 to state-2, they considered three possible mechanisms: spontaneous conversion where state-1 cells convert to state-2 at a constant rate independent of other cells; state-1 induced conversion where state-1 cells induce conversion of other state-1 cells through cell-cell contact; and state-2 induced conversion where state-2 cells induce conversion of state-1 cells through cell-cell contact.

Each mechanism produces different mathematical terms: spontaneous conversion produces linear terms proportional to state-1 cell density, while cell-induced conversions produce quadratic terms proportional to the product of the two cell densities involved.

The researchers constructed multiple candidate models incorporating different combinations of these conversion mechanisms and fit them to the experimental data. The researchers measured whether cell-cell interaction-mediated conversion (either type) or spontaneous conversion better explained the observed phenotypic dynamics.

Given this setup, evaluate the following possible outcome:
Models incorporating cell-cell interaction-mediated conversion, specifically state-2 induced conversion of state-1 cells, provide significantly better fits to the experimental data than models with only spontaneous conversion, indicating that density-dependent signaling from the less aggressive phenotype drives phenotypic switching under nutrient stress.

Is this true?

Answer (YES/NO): YES